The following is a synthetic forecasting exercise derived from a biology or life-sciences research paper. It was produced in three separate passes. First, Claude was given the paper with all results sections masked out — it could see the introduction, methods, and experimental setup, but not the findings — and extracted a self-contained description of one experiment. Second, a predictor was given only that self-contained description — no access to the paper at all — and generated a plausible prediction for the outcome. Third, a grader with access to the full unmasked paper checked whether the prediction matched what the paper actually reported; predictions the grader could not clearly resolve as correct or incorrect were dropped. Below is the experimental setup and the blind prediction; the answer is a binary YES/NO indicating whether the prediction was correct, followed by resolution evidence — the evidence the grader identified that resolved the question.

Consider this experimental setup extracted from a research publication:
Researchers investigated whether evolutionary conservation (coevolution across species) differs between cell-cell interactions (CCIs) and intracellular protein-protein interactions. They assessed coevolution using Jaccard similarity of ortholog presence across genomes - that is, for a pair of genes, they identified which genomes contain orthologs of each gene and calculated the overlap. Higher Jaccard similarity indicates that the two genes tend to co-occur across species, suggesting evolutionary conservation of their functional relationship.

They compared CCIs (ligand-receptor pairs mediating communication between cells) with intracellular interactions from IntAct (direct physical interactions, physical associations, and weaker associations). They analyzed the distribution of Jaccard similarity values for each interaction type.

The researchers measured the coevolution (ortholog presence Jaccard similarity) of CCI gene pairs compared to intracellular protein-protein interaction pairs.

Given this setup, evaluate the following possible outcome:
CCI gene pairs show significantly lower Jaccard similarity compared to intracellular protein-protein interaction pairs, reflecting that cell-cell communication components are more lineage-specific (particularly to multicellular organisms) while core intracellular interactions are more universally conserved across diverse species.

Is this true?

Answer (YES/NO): NO